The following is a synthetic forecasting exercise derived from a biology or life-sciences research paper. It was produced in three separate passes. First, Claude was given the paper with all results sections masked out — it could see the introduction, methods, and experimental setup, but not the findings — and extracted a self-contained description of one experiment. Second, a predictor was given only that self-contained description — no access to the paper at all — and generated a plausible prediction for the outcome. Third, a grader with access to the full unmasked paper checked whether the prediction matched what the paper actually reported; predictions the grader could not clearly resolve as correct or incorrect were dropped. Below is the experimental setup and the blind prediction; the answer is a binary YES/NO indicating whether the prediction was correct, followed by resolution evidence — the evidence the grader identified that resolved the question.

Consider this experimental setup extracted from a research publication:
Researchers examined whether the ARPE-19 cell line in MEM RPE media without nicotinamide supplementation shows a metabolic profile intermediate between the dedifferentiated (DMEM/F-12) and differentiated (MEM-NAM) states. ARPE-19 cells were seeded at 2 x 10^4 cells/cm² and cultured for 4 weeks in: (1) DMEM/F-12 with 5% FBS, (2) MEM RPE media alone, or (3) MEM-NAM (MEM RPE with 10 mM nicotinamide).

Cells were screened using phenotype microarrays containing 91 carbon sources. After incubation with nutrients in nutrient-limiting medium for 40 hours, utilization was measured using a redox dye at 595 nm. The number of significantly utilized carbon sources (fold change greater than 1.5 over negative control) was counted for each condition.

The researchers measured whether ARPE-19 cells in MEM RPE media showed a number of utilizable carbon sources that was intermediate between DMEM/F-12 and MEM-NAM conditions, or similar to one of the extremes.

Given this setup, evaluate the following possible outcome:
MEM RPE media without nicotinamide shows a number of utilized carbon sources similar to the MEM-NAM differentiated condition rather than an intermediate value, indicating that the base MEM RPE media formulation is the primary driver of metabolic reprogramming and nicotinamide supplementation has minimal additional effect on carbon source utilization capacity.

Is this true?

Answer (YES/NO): NO